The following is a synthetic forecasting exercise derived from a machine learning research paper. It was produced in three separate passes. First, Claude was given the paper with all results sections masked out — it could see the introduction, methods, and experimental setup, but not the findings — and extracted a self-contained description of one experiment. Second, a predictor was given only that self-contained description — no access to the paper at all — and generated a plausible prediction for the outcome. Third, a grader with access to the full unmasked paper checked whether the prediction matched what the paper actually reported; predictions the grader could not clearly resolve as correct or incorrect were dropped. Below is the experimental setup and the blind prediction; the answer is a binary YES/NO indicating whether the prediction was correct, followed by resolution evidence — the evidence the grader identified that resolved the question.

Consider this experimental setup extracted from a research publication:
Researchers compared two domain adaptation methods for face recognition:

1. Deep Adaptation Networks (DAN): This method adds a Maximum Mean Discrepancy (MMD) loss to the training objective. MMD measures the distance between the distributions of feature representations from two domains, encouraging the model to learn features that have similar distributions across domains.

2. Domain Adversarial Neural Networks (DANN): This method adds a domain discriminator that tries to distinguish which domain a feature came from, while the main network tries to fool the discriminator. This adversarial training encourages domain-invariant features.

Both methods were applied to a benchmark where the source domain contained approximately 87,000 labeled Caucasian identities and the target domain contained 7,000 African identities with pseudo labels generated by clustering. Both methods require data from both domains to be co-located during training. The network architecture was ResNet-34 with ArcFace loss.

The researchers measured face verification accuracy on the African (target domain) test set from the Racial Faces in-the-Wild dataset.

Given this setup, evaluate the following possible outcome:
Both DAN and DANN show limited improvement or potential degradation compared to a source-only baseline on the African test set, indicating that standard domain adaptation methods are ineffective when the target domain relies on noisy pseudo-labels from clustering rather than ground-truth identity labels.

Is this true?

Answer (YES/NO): YES